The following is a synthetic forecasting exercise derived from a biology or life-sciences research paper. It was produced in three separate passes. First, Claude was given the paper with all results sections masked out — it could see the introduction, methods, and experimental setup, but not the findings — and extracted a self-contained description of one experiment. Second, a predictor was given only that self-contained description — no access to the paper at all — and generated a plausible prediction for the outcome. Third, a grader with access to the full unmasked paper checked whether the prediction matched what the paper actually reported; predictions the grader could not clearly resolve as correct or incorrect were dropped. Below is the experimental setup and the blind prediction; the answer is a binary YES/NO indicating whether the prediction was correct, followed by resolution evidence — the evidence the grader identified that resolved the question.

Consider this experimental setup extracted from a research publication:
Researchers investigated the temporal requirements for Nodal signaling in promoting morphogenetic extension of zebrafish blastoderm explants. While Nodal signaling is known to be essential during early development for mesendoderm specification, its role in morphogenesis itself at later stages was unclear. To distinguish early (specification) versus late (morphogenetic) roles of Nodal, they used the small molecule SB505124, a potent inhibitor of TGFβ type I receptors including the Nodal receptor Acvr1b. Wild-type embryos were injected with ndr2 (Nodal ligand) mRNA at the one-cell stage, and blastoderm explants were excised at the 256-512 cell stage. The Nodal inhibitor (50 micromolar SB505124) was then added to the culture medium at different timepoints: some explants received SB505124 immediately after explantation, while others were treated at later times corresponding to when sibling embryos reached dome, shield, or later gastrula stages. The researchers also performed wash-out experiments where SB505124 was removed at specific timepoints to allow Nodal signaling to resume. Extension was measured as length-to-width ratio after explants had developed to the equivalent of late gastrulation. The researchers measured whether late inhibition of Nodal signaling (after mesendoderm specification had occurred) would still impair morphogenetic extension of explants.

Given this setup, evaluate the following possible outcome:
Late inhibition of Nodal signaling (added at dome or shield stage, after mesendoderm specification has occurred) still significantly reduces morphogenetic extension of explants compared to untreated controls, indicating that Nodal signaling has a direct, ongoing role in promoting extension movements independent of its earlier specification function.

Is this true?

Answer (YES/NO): YES